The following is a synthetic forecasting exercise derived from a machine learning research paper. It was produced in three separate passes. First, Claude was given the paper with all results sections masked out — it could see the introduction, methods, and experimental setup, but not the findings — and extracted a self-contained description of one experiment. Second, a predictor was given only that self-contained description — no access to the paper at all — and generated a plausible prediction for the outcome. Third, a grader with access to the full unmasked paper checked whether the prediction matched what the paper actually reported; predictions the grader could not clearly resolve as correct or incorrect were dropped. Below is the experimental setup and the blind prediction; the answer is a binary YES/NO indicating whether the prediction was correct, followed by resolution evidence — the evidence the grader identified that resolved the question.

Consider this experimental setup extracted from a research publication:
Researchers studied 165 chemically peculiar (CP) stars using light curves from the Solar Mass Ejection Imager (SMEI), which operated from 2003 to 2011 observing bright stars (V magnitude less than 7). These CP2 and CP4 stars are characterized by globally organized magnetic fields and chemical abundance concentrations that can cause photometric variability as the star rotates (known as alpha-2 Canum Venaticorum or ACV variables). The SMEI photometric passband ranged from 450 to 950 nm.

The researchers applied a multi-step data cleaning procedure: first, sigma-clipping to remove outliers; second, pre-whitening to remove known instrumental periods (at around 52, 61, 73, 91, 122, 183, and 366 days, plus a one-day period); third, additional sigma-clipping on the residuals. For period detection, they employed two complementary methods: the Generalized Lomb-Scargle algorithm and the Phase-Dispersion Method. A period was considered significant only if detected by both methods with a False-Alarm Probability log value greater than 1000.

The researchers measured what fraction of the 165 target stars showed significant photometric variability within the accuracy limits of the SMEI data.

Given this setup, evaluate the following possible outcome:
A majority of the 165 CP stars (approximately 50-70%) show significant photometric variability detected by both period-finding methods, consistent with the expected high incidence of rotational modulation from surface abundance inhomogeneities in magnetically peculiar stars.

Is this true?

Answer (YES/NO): YES